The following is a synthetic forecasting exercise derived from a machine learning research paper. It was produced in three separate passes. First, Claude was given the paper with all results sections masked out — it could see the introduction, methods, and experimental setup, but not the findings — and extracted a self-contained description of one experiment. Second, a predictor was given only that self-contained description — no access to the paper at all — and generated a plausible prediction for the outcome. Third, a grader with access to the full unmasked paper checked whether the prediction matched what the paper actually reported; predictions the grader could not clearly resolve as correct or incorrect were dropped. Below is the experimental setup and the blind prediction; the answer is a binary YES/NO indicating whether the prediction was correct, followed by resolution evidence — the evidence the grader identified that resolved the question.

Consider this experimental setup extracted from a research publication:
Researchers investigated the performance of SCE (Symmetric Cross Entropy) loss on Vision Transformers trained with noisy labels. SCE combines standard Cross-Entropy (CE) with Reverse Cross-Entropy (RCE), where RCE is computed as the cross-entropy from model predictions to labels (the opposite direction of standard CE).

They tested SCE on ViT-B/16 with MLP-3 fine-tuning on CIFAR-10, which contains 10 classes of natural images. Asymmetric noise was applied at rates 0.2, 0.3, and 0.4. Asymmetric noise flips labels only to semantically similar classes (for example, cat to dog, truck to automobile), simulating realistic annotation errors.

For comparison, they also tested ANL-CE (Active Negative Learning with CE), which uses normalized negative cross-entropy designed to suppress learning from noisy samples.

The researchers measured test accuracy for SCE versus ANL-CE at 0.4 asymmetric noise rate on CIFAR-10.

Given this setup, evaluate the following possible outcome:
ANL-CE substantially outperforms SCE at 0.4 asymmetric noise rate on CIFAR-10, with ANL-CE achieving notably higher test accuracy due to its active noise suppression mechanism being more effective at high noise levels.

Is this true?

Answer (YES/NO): YES